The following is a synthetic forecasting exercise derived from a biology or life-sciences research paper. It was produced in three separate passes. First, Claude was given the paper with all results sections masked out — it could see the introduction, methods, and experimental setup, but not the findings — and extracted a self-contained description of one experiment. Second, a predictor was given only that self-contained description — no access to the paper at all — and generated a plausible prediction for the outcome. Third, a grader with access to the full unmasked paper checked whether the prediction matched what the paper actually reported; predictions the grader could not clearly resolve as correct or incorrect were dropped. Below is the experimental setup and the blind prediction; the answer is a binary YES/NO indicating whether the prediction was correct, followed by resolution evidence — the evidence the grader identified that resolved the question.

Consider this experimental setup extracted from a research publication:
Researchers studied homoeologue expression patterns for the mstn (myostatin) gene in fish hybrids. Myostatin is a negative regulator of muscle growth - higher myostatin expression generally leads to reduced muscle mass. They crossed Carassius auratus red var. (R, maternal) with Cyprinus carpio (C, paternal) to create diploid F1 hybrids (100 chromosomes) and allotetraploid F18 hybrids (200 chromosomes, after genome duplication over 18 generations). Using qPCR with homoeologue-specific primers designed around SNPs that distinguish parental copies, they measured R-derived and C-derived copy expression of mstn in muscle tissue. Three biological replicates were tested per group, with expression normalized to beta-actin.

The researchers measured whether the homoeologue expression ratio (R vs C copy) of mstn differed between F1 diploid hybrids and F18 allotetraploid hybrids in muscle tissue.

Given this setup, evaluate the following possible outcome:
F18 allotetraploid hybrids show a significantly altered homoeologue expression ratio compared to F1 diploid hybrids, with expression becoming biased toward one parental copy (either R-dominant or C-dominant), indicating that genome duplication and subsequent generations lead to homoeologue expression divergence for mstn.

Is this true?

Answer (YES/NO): YES